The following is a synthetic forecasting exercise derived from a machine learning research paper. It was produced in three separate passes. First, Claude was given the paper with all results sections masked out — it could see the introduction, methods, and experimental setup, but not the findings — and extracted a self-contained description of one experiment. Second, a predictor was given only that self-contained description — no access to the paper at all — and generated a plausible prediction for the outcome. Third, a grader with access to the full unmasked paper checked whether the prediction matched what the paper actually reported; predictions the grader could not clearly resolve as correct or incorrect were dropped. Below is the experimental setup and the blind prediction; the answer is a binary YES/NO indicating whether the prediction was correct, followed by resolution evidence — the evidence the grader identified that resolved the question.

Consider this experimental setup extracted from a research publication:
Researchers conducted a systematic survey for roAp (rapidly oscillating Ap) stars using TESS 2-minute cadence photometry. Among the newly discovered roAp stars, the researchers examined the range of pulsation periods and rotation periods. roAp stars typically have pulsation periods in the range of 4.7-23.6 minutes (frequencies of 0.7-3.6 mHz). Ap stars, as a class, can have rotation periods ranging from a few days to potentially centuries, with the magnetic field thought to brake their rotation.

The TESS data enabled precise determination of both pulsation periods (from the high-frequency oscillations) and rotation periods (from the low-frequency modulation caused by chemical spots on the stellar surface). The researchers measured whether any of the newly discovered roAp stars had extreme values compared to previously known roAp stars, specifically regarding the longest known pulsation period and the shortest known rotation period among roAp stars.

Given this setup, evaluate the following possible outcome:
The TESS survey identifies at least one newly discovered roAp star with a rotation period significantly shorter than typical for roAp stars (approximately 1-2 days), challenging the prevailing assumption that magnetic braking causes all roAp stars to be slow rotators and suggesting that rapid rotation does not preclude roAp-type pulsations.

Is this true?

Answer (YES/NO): YES